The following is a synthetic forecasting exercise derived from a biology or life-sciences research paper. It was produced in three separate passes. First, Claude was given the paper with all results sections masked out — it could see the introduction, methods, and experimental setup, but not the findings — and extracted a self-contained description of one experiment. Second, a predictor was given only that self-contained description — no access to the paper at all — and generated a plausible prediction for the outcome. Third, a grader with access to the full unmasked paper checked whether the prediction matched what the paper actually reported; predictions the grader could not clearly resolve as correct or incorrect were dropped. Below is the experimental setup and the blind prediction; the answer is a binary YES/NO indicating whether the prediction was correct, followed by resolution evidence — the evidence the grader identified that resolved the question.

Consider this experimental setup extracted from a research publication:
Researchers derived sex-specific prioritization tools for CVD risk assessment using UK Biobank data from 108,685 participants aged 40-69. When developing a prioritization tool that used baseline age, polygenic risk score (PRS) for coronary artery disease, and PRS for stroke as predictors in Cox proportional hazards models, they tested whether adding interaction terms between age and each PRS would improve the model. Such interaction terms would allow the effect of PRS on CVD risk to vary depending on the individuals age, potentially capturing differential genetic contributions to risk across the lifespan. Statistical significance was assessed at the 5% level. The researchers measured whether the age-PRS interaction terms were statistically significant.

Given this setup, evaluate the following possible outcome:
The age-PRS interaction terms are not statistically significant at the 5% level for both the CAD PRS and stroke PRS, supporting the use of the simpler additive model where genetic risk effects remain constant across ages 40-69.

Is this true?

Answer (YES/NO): YES